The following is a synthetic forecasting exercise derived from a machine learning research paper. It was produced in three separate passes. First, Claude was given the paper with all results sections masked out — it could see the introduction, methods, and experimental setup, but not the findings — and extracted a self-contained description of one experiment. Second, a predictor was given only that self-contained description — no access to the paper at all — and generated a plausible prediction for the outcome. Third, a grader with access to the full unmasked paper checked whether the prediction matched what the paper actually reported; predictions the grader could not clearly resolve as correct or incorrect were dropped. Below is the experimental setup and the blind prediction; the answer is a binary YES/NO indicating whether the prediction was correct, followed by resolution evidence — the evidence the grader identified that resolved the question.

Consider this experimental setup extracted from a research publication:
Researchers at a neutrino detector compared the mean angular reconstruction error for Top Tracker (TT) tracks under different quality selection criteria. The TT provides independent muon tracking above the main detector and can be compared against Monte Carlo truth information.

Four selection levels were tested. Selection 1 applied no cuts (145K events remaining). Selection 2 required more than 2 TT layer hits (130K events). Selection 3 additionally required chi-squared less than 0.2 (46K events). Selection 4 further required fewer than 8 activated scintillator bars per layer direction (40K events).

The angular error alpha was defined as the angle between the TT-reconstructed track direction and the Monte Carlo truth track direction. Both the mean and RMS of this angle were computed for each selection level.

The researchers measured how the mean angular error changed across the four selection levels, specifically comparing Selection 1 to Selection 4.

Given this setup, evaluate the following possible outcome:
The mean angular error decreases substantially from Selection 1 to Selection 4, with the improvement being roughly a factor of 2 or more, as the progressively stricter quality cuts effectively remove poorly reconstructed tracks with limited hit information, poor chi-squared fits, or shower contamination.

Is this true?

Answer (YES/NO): NO